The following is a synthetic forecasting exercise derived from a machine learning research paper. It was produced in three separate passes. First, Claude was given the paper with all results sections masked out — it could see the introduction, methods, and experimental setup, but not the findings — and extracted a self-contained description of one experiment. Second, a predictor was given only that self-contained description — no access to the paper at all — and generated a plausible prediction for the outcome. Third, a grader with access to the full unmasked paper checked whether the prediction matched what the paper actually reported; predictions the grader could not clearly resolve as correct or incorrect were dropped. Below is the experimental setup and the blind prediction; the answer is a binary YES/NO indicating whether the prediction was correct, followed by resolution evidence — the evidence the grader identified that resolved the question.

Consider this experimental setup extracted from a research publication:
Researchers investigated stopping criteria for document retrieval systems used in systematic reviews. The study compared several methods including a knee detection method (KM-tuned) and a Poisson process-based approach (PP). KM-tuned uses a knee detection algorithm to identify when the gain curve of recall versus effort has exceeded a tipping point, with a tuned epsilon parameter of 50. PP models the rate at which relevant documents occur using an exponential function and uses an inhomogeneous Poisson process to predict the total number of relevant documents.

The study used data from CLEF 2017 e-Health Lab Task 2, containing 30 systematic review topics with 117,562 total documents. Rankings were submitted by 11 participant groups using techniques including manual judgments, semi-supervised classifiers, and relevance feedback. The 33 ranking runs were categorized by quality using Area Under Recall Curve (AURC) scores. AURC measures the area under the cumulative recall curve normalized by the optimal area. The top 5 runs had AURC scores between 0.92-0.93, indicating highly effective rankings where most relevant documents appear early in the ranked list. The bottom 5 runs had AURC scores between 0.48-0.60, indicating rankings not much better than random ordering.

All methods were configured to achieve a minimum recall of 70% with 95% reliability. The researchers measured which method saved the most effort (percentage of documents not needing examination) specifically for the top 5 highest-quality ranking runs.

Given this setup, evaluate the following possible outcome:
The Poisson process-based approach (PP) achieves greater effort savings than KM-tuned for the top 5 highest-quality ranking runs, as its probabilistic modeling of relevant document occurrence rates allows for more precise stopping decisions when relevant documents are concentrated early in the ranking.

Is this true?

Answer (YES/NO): NO